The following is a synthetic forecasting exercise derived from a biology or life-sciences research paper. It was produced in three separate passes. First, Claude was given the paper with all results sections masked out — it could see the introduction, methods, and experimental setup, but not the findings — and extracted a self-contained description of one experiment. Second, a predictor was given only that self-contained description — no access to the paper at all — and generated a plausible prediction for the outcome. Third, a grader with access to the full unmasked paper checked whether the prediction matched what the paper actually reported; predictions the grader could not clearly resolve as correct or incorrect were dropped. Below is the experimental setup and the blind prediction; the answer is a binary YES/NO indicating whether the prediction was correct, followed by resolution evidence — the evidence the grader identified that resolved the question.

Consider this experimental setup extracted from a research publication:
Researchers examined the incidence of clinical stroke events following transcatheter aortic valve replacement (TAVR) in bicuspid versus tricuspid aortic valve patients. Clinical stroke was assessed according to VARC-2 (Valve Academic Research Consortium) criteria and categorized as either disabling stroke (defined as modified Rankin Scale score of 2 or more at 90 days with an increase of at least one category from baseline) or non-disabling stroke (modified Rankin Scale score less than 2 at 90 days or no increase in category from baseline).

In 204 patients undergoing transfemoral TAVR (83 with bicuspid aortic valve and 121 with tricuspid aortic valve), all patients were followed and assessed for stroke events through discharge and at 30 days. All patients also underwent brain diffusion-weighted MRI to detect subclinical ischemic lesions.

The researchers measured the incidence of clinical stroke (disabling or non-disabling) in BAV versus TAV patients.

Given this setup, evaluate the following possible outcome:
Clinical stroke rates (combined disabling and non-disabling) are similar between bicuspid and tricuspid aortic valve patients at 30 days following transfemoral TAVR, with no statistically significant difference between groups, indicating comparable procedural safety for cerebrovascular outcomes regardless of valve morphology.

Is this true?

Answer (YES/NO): YES